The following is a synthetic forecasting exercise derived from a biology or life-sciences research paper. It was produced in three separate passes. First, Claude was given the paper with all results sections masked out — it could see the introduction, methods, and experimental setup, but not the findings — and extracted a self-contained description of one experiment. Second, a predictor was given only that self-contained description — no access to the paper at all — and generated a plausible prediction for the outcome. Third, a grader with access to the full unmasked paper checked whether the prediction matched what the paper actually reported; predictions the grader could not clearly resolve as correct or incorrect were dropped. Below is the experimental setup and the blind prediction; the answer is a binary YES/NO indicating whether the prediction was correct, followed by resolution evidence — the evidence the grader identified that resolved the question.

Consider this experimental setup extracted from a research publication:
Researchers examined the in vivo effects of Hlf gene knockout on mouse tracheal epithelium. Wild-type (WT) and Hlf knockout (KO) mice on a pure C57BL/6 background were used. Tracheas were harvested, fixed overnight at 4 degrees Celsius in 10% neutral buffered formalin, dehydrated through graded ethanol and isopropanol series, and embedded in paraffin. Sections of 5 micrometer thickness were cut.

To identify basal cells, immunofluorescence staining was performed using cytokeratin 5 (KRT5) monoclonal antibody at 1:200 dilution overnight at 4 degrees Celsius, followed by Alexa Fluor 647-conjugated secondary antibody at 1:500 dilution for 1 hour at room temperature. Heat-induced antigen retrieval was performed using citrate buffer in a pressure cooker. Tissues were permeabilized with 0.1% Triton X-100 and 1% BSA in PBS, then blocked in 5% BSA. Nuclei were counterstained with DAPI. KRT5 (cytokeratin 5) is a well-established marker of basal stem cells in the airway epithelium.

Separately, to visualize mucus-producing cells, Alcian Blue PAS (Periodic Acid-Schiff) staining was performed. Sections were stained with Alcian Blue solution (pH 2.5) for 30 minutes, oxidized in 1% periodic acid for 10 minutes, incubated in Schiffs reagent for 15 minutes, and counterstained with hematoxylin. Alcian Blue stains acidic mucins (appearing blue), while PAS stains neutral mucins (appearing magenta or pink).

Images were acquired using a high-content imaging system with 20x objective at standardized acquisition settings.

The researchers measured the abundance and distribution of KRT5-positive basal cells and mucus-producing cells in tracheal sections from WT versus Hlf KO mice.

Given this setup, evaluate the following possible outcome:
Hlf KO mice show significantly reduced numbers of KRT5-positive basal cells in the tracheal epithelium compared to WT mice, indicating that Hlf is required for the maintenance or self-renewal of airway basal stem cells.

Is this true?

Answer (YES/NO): NO